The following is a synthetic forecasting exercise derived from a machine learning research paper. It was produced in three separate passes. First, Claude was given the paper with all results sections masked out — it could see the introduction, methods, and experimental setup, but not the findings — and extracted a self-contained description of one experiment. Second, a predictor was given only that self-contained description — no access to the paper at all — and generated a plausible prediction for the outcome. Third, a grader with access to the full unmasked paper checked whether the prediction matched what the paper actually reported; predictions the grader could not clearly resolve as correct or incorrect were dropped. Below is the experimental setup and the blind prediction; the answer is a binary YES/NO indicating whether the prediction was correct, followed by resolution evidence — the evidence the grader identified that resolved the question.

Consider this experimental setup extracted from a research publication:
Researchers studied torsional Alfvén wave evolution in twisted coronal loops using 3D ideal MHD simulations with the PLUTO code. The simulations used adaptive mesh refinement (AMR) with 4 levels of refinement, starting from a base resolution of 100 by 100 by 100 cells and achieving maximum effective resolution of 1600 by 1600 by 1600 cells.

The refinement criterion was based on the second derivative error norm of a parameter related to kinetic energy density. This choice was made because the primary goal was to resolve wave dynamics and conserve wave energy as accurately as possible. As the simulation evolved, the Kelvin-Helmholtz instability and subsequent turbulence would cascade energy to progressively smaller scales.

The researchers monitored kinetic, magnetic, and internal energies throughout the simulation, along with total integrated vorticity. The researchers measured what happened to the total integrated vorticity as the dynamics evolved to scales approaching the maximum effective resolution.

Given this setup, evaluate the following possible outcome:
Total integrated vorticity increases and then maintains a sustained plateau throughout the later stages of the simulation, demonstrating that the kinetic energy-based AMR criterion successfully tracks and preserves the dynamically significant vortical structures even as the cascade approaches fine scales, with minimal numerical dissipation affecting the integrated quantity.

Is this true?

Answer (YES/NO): NO